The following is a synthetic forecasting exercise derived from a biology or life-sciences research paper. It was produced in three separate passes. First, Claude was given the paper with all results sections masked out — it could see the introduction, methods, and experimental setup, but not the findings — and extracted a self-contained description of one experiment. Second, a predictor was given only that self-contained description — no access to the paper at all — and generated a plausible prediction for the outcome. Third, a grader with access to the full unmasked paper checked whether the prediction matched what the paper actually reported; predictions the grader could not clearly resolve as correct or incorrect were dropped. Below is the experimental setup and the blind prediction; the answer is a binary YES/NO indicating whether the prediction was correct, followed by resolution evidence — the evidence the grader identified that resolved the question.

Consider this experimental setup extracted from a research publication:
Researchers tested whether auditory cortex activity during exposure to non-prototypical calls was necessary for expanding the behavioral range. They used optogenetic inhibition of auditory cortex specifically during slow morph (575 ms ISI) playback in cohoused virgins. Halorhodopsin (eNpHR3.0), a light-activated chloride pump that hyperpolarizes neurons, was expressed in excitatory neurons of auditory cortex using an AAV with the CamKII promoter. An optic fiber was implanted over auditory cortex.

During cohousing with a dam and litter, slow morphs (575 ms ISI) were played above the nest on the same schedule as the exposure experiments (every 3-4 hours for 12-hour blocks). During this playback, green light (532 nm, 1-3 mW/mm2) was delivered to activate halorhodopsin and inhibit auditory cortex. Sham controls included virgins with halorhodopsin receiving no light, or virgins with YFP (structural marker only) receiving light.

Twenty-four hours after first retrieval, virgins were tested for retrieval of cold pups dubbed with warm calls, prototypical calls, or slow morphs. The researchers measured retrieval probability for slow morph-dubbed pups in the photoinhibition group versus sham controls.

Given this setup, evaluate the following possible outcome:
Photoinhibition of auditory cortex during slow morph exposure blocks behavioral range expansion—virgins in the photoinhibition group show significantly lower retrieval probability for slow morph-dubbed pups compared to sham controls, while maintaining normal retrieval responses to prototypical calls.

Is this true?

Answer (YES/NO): YES